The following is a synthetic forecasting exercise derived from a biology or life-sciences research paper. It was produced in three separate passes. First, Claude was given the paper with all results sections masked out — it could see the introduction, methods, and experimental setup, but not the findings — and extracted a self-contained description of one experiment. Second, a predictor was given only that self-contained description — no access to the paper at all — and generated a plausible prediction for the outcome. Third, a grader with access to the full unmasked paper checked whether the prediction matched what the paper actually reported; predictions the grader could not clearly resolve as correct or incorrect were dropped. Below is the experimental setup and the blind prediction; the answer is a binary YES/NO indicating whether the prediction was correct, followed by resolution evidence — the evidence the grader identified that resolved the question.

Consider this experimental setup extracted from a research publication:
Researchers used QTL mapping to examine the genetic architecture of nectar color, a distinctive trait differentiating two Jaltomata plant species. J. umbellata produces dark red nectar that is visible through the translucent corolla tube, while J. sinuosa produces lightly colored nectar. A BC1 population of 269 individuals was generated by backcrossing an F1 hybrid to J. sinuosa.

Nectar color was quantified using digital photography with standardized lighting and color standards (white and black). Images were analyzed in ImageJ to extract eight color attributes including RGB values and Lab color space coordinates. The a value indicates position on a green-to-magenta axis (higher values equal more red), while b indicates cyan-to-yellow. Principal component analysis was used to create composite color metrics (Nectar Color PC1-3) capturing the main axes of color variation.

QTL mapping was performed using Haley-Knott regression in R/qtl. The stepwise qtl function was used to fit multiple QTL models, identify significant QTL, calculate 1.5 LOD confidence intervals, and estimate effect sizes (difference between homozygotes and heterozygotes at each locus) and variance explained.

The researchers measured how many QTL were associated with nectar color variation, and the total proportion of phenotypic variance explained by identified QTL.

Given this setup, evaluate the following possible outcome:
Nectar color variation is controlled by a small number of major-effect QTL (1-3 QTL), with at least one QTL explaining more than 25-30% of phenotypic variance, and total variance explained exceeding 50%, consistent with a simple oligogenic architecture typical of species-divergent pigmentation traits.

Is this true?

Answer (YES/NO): NO